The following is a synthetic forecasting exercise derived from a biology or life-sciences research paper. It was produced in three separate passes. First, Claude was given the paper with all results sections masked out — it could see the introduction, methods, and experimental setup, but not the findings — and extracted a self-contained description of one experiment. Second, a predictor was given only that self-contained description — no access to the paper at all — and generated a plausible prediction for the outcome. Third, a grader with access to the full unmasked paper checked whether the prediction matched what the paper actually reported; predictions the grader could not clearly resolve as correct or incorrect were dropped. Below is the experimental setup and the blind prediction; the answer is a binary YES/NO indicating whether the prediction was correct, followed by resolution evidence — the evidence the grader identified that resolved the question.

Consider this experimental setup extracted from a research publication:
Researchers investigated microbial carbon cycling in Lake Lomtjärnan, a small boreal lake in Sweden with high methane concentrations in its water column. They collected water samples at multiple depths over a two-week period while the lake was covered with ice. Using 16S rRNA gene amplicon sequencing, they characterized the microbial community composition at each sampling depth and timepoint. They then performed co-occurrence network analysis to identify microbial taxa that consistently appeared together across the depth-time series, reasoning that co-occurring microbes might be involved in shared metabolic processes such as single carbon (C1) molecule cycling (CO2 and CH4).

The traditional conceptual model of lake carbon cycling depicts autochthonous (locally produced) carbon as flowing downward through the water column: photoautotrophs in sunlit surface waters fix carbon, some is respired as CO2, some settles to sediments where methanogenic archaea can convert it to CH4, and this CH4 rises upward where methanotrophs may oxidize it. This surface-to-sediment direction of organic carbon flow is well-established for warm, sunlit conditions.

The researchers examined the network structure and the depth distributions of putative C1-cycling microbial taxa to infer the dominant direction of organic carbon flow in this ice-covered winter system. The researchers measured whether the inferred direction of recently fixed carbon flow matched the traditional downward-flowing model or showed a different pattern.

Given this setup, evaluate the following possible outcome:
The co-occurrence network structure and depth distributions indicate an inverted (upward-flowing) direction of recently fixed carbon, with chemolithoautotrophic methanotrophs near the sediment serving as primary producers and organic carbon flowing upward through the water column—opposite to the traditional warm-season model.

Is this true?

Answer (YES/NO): NO